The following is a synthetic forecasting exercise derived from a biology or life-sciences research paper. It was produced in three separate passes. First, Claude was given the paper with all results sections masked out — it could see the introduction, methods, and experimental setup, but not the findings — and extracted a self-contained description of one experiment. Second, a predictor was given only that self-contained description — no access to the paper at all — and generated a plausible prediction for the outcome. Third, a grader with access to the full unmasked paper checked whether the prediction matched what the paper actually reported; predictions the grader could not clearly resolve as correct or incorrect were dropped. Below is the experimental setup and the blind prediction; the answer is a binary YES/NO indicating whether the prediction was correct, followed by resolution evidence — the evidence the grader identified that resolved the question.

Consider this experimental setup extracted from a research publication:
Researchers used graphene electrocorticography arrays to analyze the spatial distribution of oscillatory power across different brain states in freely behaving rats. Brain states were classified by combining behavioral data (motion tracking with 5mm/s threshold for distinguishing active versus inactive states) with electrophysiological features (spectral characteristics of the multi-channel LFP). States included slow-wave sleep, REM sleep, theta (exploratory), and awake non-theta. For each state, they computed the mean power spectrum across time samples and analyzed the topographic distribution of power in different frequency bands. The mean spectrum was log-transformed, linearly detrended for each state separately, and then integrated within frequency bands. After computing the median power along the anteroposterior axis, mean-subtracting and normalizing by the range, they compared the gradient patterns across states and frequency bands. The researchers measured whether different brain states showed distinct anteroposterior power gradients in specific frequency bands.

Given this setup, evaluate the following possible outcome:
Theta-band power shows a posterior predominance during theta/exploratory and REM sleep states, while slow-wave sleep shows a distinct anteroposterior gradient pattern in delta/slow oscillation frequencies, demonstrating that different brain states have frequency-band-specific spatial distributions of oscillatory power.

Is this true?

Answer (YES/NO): YES